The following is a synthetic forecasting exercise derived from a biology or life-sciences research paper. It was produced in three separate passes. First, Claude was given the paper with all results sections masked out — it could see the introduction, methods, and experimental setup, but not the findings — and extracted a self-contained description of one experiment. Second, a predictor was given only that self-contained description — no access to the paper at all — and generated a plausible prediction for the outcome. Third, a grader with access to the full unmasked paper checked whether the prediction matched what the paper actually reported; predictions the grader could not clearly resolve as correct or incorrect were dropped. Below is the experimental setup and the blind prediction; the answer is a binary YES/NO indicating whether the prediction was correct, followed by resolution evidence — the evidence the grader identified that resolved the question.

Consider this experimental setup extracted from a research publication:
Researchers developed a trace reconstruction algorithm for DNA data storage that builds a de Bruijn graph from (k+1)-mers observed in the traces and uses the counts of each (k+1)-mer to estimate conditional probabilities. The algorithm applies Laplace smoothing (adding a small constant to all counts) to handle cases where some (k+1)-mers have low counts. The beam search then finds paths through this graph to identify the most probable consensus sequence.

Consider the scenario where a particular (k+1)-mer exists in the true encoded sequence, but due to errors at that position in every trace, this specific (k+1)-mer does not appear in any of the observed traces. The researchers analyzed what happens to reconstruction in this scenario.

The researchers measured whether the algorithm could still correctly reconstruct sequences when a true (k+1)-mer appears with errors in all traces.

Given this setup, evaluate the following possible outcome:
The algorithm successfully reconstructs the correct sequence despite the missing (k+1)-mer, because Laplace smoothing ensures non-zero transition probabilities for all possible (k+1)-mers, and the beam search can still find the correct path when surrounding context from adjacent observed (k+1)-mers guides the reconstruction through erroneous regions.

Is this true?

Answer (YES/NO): NO